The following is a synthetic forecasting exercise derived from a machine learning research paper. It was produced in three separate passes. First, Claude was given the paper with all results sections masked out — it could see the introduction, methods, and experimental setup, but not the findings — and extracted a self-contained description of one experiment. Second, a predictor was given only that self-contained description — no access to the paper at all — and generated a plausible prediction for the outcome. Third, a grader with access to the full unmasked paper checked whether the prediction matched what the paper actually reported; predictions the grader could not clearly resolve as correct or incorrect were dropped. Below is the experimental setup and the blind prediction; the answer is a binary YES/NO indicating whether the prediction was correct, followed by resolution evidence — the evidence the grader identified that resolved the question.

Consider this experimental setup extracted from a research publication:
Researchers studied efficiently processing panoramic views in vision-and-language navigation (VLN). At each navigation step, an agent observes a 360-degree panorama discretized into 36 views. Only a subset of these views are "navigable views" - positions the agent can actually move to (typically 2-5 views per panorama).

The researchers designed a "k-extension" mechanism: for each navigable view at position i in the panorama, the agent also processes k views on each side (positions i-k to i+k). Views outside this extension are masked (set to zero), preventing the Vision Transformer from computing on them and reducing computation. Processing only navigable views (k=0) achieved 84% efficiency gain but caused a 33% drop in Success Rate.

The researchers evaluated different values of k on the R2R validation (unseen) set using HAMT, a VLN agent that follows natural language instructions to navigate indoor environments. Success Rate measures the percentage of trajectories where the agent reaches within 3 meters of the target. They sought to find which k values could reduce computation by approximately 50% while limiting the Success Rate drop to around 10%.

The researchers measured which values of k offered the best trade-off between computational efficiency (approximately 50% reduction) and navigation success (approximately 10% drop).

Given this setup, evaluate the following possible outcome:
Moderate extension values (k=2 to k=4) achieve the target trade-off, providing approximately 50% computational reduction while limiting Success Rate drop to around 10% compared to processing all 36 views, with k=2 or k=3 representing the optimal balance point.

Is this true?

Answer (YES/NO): NO